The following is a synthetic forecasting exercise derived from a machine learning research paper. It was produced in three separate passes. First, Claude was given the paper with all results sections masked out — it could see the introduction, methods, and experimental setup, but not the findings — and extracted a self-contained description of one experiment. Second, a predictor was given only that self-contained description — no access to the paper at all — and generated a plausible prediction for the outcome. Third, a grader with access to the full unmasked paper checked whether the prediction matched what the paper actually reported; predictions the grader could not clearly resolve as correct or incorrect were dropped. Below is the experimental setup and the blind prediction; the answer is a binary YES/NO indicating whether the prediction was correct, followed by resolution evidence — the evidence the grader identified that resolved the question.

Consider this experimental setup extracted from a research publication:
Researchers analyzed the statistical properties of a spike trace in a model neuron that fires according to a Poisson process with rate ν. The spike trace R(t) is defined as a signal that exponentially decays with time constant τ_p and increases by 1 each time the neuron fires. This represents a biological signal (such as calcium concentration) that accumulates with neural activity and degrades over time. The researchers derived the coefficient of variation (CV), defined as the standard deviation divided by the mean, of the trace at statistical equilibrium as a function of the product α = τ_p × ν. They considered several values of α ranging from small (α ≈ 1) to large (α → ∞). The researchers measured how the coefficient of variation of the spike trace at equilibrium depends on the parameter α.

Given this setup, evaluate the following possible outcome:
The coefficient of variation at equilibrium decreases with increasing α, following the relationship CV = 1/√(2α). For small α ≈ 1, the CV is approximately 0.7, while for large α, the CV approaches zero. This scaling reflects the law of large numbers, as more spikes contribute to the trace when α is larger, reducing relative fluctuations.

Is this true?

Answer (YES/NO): YES